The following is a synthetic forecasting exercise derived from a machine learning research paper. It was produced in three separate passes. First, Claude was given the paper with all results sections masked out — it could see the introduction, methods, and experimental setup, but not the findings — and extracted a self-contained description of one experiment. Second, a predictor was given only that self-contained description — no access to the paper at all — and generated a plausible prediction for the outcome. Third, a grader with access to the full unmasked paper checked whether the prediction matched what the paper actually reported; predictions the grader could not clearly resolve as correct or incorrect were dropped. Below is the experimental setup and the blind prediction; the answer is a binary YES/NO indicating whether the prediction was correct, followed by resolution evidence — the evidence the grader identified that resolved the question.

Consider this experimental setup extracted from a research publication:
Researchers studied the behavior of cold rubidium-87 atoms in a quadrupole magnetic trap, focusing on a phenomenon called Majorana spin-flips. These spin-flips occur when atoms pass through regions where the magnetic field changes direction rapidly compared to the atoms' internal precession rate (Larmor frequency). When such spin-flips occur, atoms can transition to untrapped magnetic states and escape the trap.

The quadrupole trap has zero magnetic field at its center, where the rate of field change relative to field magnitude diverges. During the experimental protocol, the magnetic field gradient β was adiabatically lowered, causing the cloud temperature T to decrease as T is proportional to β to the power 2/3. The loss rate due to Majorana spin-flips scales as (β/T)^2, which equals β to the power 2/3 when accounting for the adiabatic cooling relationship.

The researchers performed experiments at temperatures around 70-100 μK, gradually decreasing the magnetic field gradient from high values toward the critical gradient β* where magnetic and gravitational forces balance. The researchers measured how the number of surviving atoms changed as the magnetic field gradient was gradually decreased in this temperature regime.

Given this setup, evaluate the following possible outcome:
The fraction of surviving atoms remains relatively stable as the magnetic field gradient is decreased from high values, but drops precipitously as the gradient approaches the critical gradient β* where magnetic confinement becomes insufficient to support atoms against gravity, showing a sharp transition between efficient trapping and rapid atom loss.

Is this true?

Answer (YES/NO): NO